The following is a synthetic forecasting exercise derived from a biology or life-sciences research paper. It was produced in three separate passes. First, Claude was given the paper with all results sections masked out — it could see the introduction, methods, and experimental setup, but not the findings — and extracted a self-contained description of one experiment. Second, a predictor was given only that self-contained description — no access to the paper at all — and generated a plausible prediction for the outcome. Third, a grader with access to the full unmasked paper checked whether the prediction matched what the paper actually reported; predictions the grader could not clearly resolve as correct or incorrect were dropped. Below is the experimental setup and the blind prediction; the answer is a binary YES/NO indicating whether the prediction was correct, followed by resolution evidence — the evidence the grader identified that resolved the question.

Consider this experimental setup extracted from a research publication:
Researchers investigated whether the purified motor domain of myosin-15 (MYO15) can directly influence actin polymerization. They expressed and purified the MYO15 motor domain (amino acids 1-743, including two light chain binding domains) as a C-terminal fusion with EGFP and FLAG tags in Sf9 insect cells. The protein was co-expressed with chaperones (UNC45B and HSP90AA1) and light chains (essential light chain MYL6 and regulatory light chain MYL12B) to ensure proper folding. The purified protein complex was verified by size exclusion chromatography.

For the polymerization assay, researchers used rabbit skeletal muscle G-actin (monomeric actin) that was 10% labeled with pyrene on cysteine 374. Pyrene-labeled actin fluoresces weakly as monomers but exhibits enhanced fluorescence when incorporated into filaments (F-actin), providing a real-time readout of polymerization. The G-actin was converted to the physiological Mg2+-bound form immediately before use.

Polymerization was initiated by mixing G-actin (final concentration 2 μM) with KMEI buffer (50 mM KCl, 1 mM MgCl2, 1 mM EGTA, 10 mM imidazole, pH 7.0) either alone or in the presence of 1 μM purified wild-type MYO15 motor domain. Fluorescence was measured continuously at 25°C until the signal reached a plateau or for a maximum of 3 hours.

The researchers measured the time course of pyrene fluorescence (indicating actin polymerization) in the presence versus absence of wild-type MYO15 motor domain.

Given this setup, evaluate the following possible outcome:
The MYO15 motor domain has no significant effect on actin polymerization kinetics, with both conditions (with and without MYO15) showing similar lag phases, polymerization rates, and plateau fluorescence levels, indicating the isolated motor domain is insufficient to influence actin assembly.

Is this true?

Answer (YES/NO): NO